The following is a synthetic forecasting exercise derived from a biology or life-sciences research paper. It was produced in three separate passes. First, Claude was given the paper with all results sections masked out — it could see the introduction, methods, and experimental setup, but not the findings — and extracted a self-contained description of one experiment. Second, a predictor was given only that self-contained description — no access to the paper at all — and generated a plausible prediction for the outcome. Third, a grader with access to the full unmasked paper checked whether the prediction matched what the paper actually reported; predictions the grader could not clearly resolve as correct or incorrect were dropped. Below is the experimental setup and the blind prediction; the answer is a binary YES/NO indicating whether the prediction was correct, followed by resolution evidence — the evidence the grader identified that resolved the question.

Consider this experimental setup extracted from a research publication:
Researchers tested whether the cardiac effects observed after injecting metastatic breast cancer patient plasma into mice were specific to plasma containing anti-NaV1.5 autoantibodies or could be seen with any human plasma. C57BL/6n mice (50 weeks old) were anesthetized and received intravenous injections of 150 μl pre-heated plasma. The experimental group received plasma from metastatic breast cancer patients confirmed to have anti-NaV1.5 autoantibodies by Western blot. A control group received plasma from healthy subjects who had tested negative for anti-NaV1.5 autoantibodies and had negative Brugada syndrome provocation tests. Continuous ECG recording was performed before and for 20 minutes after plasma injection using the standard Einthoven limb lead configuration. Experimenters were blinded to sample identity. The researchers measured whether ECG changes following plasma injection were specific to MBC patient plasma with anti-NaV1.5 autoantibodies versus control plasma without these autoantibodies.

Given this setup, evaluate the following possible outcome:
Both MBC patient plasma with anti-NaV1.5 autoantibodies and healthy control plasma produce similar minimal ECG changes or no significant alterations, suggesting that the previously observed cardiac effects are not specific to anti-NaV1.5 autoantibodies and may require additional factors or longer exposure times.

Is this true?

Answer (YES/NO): NO